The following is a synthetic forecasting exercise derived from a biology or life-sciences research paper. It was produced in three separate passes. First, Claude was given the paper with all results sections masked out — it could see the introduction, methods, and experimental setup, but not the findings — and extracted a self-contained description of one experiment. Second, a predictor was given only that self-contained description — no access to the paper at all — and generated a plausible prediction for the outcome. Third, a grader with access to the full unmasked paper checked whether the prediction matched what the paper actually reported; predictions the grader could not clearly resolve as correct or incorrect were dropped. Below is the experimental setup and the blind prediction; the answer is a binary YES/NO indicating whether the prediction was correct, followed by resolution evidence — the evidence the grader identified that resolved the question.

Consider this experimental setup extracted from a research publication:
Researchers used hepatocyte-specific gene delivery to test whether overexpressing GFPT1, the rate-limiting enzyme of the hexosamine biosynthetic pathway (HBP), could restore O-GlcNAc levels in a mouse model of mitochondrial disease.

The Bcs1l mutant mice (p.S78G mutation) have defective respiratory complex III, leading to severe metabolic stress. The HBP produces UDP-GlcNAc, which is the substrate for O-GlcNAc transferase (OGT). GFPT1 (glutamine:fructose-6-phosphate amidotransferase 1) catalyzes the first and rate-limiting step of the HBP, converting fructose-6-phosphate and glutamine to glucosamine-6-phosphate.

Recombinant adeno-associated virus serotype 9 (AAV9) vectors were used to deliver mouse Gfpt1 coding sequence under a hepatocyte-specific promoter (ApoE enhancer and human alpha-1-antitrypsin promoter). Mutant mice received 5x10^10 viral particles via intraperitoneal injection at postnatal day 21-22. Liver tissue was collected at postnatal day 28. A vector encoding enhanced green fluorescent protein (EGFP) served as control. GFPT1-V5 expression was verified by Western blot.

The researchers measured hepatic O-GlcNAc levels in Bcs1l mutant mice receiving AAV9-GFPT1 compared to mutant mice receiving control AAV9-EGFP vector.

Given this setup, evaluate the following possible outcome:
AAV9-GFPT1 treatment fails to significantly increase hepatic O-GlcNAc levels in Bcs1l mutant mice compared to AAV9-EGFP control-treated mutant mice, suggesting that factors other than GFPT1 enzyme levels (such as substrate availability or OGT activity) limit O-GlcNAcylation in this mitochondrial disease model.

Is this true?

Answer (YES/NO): YES